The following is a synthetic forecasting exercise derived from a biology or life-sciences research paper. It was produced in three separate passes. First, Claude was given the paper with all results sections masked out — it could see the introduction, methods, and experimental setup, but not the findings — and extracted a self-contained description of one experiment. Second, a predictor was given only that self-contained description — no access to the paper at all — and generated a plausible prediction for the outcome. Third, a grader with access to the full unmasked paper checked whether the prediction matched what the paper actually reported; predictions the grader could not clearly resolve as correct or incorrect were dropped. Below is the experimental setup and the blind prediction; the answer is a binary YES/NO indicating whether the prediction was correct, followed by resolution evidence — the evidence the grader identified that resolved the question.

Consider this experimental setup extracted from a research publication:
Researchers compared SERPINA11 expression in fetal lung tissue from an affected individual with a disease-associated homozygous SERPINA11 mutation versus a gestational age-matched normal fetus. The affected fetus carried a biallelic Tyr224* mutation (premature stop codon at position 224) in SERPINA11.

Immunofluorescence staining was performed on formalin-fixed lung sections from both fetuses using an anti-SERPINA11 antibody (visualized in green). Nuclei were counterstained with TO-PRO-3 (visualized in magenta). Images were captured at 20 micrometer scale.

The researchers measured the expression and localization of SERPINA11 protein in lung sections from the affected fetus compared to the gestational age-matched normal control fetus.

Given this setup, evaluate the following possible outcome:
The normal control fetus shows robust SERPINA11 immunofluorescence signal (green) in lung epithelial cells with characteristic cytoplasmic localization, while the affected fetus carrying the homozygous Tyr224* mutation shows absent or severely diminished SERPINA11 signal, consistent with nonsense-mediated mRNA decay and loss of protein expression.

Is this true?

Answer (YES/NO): NO